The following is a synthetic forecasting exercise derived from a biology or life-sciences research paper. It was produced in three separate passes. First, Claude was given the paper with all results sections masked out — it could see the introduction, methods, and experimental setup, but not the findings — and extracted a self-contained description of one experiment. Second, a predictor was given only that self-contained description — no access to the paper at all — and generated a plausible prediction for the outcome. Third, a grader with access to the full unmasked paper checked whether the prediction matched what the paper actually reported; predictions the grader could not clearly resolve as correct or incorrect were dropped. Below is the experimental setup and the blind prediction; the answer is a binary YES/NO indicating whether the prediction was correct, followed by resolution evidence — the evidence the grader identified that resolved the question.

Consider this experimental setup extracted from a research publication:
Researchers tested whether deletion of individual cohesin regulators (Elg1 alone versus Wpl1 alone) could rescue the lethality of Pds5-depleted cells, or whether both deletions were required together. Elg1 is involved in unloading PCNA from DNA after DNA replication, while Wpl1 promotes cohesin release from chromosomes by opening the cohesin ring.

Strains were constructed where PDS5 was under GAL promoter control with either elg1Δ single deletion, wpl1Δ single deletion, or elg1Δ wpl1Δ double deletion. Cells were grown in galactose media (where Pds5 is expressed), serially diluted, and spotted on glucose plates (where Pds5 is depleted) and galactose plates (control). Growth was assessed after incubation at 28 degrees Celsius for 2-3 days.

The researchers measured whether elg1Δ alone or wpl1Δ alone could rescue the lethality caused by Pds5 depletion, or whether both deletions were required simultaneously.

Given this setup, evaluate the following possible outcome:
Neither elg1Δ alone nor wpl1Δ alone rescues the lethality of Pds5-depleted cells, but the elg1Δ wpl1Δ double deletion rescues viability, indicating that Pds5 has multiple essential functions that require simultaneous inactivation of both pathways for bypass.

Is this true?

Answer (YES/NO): YES